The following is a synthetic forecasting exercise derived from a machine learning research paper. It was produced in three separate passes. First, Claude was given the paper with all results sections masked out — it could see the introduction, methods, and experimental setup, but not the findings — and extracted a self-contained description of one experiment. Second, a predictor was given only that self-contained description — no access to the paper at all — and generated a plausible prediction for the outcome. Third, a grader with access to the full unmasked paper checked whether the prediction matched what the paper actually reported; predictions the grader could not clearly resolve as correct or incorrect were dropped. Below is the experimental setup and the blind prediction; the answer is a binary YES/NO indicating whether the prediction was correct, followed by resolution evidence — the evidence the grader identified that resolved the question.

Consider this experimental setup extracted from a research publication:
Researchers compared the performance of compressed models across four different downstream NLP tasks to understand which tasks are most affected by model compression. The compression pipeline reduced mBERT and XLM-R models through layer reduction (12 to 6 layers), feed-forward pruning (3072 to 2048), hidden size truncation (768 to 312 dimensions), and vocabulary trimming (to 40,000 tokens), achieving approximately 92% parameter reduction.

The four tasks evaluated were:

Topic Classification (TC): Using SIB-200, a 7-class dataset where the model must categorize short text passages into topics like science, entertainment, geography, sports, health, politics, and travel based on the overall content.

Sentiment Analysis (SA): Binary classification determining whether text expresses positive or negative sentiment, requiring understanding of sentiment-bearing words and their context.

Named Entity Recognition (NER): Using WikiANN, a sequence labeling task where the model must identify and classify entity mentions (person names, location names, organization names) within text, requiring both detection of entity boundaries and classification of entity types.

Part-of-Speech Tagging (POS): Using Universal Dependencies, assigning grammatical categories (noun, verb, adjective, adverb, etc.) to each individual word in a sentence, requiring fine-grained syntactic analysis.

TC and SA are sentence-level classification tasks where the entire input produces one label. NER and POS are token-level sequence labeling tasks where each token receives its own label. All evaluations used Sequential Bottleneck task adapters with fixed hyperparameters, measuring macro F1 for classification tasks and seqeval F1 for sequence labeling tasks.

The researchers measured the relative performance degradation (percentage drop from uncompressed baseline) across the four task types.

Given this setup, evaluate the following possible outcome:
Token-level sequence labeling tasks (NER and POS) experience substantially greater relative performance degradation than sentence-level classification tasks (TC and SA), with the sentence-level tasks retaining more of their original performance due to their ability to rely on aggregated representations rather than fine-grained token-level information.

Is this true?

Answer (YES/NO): NO